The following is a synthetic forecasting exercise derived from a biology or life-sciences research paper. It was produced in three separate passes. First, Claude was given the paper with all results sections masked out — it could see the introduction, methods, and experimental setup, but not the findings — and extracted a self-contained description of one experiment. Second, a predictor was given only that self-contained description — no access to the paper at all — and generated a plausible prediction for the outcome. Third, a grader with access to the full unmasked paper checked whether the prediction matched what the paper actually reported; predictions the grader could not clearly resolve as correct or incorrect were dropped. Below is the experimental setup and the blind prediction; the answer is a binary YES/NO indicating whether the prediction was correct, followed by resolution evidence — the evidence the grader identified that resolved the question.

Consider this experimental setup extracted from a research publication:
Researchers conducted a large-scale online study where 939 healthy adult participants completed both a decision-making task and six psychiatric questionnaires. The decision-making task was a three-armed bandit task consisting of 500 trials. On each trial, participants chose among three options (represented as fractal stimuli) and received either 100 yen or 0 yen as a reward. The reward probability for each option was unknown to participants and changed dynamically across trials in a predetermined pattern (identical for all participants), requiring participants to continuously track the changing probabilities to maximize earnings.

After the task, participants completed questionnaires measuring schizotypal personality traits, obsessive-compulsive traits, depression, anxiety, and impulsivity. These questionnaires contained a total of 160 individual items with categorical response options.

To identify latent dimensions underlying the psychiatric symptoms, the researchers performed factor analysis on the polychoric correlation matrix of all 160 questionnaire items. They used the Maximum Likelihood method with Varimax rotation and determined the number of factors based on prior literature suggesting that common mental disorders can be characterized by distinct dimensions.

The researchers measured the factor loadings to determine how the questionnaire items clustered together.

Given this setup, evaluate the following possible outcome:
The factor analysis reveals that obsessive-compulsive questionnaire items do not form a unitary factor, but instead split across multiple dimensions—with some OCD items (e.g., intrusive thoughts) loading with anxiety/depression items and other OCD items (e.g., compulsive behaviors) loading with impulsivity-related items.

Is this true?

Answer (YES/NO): NO